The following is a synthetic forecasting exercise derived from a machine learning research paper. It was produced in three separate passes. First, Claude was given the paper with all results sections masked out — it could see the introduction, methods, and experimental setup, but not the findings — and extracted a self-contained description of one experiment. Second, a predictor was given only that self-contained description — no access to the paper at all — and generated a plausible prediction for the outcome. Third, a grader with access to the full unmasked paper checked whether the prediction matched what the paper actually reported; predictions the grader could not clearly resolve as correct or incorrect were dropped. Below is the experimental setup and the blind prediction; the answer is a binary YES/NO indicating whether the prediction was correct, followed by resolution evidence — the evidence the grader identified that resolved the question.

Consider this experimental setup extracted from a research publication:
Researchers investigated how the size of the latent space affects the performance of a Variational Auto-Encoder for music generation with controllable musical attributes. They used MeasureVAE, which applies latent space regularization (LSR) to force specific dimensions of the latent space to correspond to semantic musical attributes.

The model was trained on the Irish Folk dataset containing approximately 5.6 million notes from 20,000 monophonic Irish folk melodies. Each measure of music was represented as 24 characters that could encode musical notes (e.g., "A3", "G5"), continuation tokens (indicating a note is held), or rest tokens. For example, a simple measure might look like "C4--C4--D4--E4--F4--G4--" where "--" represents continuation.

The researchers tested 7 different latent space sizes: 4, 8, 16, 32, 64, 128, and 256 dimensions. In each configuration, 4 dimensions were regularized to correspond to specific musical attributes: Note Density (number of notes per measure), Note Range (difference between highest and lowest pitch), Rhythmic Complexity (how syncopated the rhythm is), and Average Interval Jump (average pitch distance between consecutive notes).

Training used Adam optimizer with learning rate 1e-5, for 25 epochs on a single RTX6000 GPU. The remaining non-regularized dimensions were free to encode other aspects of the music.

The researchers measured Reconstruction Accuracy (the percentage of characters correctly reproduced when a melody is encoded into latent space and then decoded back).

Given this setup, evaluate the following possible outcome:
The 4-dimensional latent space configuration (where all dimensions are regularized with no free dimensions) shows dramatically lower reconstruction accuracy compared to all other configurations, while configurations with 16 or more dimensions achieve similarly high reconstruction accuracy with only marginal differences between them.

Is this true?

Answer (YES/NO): NO